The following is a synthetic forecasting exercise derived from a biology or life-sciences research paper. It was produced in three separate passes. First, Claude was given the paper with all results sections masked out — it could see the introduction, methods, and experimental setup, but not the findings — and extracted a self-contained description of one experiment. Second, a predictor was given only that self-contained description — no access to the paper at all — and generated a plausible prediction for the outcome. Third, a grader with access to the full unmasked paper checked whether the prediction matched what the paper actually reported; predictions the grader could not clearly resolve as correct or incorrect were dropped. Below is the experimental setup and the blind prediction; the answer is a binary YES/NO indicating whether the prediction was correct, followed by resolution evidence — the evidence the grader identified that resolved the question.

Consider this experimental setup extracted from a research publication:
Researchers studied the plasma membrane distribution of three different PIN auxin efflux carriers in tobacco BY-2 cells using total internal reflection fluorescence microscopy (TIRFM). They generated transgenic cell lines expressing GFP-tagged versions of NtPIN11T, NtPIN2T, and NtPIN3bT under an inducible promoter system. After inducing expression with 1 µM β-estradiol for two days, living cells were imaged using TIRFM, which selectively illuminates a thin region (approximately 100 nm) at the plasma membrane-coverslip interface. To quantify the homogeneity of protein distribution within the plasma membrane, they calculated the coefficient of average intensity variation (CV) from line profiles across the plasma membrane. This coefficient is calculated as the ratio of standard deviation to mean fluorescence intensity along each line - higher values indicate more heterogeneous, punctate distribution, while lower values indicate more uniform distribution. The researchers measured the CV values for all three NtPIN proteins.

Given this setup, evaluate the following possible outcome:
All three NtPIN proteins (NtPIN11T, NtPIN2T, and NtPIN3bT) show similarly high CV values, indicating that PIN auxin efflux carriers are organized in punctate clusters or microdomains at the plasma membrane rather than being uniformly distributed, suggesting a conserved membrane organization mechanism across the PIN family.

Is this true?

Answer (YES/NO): NO